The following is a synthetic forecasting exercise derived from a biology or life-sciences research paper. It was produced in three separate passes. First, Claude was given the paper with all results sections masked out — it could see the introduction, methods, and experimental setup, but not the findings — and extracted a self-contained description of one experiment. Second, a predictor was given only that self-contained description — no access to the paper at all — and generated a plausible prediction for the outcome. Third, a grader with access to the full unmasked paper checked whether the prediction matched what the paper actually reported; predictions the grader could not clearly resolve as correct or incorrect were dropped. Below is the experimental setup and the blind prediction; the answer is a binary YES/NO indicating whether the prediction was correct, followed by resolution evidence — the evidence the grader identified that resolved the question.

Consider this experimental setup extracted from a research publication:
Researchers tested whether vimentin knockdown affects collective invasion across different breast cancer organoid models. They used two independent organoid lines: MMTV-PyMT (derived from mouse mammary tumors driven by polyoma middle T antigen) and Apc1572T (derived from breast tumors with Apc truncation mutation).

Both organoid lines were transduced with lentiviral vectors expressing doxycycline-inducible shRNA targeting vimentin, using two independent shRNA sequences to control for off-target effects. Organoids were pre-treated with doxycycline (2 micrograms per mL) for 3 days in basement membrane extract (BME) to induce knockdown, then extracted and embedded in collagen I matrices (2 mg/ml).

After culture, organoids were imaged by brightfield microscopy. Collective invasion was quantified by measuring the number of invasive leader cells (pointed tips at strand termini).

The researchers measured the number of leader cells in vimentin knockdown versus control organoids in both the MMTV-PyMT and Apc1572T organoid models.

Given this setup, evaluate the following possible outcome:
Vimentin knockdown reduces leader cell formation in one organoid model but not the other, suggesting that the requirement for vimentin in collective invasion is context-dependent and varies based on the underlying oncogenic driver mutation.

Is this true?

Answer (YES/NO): NO